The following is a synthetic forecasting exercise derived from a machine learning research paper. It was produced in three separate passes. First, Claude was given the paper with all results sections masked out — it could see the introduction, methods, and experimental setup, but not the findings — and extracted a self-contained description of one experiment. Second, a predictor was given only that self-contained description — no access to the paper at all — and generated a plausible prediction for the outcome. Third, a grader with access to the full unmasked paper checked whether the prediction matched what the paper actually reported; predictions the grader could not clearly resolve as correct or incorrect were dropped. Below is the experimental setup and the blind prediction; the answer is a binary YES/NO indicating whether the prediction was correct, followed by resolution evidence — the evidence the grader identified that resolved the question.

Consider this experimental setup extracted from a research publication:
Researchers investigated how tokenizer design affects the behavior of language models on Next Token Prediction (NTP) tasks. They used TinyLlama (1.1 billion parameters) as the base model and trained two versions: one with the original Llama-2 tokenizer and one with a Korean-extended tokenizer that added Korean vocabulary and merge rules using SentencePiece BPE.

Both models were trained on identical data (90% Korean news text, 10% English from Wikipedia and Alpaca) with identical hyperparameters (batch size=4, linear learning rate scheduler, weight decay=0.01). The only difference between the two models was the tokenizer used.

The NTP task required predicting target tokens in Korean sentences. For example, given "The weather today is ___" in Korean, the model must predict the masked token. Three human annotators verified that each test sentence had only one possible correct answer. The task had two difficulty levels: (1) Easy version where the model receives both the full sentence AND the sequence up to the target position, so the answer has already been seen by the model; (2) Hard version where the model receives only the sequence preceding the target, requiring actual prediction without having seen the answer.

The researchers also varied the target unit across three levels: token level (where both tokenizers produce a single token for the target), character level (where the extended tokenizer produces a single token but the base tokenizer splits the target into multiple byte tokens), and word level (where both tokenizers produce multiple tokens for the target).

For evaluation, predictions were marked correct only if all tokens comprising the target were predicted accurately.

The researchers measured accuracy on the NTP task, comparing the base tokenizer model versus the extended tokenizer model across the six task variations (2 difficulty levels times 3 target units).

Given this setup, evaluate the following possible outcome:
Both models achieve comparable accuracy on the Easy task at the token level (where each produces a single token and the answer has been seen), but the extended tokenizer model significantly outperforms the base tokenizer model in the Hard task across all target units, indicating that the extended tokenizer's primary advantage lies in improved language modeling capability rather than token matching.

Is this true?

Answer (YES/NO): NO